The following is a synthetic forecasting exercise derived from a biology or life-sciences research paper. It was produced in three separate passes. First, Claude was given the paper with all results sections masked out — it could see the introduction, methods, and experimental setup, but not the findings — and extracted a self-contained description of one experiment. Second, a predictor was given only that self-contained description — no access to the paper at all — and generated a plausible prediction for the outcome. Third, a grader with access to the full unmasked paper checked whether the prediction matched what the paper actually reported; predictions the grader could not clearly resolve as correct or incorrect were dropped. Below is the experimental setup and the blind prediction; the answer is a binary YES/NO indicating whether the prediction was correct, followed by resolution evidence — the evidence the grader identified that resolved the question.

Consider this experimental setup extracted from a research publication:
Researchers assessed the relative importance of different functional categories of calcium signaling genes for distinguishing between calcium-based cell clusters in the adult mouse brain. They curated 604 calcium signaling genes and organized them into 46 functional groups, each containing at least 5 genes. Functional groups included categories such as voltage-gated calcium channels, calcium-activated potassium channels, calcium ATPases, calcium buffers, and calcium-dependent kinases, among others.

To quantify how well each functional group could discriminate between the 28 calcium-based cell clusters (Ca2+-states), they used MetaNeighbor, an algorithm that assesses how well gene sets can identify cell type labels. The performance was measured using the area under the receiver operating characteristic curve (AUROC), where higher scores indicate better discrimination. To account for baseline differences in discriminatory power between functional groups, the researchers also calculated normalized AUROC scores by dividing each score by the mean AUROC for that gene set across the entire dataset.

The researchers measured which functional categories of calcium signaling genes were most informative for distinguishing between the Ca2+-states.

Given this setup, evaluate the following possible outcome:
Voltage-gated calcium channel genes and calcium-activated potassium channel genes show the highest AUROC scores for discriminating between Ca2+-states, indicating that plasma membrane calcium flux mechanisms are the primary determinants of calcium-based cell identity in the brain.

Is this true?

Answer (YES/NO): NO